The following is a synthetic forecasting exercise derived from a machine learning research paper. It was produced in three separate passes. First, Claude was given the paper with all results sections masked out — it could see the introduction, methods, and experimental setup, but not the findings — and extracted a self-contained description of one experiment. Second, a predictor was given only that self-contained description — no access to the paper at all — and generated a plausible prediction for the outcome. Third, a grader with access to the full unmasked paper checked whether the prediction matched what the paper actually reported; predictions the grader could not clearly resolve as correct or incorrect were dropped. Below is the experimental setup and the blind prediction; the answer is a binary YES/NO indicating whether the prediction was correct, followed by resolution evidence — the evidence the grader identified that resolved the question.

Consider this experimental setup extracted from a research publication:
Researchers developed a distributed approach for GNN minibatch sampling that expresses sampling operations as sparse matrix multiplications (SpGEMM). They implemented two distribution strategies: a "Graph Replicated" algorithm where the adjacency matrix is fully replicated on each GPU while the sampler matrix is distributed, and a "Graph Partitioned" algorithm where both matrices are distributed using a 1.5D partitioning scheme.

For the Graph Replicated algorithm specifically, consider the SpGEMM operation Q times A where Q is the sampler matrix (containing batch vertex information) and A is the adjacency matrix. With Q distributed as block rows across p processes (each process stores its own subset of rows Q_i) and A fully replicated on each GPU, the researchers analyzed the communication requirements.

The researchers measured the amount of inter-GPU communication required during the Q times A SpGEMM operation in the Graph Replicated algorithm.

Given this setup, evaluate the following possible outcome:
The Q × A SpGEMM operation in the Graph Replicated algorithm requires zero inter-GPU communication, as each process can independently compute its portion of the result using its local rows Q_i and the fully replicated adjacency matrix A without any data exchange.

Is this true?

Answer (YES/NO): YES